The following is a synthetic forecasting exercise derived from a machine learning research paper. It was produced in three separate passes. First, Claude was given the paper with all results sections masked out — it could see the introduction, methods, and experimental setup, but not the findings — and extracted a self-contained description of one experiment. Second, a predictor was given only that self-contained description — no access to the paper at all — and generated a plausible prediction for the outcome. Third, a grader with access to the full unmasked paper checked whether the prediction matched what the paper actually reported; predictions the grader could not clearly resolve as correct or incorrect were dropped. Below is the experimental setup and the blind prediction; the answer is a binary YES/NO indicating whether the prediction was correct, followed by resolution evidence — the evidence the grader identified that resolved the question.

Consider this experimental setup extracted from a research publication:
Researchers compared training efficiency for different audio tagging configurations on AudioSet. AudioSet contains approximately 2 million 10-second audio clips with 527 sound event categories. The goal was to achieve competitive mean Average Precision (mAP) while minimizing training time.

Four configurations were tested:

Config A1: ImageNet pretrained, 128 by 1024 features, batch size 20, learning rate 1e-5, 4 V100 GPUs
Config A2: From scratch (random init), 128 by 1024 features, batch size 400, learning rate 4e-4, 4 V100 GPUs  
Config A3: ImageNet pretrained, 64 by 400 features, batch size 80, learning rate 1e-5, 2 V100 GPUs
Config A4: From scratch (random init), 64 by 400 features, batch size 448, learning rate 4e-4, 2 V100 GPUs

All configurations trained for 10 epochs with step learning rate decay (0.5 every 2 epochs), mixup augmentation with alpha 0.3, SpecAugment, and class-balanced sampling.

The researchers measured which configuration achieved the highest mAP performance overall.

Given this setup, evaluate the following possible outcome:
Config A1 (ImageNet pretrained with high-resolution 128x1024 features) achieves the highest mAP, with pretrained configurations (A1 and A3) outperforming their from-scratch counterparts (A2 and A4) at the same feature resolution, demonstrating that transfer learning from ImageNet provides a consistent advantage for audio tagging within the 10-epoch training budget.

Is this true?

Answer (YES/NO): NO